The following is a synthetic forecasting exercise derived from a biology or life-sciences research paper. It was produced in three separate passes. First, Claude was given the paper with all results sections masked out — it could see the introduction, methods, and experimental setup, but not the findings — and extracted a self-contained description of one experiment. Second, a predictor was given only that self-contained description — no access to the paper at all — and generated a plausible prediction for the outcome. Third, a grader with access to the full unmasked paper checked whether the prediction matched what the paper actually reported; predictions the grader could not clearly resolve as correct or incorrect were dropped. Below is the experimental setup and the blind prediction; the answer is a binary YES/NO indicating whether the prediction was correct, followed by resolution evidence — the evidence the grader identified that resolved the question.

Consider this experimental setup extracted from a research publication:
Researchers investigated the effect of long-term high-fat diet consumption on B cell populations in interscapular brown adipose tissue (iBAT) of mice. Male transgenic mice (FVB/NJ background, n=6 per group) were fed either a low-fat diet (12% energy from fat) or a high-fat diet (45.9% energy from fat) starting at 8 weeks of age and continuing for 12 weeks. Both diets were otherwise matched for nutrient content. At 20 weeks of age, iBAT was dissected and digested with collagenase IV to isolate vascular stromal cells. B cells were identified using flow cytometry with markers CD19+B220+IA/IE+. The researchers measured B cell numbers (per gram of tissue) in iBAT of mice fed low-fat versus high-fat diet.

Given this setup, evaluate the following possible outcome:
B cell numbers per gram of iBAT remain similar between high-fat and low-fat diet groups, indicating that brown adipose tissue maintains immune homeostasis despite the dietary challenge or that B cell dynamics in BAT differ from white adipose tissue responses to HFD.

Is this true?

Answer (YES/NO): NO